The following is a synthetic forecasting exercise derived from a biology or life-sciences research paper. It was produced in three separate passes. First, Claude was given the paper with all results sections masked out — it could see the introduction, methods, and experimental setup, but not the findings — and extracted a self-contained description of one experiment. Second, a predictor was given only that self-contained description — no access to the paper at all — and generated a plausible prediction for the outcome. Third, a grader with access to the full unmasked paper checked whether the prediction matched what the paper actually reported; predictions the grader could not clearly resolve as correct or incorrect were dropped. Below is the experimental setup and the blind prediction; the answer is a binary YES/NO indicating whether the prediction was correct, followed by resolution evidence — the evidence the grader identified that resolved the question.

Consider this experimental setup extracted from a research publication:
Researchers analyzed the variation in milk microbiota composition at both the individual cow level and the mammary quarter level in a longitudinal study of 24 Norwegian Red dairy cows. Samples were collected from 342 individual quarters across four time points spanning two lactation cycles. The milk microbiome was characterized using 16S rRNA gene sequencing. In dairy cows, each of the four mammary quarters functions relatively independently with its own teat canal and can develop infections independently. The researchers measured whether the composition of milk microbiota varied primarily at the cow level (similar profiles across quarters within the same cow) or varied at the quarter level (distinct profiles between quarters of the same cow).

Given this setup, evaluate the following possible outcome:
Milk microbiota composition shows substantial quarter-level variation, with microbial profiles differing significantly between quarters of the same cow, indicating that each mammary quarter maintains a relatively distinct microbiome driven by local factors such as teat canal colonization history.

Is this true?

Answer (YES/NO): NO